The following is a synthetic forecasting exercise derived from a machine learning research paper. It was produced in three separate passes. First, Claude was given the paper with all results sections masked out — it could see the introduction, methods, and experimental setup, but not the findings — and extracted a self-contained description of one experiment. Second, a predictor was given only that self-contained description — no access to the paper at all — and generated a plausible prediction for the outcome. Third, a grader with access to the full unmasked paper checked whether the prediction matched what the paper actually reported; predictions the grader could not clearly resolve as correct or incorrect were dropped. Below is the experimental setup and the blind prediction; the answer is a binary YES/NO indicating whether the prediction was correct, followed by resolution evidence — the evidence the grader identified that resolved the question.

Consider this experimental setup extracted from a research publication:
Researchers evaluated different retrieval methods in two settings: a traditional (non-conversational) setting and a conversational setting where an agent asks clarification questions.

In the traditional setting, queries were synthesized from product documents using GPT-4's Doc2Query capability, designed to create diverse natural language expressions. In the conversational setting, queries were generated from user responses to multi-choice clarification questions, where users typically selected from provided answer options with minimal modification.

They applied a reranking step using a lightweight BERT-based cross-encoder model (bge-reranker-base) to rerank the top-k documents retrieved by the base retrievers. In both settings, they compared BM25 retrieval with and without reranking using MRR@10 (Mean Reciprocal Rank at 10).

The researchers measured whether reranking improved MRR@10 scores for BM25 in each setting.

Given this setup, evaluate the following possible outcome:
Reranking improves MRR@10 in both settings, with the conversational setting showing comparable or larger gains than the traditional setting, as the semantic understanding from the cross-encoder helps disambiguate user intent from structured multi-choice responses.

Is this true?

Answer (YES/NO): NO